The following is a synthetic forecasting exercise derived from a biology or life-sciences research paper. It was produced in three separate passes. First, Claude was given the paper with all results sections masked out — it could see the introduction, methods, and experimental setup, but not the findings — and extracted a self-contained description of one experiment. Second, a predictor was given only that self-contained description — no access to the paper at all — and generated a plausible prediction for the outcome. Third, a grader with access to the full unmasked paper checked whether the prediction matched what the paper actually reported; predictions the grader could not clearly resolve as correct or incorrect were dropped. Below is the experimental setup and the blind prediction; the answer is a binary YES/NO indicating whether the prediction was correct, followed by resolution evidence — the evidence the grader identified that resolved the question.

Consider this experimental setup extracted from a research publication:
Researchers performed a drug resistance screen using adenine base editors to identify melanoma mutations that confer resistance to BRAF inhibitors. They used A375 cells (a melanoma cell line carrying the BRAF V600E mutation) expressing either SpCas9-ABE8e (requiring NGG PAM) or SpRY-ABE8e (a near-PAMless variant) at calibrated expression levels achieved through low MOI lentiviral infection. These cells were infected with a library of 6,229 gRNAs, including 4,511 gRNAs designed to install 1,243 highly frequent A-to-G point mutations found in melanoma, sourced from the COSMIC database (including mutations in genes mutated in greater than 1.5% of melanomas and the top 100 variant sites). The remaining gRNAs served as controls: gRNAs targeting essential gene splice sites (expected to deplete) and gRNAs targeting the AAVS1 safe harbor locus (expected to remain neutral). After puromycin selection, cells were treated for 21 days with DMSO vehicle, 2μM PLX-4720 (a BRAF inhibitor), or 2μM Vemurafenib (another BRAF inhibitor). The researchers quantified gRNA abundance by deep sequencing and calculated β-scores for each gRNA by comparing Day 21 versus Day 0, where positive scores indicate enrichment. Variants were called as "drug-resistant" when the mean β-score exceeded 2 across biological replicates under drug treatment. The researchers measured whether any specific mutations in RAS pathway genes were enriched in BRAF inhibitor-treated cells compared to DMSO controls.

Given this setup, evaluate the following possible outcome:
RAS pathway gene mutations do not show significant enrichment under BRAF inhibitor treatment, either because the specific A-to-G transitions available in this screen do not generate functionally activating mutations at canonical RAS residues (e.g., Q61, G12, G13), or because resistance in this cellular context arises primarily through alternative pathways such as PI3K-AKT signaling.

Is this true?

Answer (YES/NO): NO